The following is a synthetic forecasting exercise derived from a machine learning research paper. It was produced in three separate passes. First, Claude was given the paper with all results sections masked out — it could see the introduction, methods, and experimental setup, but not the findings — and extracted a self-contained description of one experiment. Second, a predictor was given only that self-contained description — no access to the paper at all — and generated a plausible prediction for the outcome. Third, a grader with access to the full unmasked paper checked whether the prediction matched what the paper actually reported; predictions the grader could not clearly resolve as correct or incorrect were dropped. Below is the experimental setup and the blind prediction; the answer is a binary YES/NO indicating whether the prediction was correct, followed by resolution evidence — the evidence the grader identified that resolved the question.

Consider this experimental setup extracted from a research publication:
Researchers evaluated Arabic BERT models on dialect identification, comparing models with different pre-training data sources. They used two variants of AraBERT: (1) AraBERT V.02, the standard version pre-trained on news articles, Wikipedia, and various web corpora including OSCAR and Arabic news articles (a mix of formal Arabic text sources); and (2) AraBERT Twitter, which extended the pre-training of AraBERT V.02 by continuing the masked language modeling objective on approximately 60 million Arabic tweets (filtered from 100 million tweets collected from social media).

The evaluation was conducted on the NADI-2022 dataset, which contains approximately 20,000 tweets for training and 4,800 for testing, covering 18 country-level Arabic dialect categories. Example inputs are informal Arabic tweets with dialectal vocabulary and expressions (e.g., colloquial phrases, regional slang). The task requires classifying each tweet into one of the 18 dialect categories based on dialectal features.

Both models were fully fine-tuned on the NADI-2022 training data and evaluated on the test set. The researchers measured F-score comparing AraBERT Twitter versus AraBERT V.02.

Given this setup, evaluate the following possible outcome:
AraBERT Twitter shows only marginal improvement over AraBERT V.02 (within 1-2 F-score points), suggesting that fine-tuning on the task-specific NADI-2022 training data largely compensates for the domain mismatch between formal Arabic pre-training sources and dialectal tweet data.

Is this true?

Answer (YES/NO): NO